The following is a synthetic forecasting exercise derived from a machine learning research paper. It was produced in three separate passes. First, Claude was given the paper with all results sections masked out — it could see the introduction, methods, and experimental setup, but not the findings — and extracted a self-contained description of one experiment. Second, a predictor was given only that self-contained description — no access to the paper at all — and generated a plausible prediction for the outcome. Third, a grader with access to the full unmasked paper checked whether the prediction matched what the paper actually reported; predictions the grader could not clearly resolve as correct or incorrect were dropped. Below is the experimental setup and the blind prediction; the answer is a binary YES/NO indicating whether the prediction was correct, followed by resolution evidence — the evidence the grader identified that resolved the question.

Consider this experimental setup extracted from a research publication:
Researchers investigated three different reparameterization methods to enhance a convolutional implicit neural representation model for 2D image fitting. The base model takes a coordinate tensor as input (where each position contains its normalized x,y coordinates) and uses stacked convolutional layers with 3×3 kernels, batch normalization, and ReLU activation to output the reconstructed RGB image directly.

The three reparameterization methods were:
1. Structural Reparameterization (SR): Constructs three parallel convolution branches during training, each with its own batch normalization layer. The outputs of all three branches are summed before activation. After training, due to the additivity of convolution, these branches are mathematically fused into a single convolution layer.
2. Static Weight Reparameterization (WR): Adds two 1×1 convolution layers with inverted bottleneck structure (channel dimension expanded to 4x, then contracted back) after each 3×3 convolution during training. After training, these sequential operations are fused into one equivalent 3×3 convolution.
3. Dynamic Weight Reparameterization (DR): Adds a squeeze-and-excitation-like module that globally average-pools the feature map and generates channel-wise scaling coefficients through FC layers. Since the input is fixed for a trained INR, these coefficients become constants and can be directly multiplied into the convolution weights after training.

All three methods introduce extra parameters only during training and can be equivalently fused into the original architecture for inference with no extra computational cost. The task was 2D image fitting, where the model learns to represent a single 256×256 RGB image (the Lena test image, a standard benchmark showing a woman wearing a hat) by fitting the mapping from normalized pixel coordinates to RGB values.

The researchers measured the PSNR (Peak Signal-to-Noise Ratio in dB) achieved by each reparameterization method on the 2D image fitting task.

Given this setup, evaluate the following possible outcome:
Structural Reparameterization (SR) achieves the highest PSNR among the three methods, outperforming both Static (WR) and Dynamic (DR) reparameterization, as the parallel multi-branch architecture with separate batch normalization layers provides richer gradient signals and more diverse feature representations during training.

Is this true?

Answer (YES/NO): NO